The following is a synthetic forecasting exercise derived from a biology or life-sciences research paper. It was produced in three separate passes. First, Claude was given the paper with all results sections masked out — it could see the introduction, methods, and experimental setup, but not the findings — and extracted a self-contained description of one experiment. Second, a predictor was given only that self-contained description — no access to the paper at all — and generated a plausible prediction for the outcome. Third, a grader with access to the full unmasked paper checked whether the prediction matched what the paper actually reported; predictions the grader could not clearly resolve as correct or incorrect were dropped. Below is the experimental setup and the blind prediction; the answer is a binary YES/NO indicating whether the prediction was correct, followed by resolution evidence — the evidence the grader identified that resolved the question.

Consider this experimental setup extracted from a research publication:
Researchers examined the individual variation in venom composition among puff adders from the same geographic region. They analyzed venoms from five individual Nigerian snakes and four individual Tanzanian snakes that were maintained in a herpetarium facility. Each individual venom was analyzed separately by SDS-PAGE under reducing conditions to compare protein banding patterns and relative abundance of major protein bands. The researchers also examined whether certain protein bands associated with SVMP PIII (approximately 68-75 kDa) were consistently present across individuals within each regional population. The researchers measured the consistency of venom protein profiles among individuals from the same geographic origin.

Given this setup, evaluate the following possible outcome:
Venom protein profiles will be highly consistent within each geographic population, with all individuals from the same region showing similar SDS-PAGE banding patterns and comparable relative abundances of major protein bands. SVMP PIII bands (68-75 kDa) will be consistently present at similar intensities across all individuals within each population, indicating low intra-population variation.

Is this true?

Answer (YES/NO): NO